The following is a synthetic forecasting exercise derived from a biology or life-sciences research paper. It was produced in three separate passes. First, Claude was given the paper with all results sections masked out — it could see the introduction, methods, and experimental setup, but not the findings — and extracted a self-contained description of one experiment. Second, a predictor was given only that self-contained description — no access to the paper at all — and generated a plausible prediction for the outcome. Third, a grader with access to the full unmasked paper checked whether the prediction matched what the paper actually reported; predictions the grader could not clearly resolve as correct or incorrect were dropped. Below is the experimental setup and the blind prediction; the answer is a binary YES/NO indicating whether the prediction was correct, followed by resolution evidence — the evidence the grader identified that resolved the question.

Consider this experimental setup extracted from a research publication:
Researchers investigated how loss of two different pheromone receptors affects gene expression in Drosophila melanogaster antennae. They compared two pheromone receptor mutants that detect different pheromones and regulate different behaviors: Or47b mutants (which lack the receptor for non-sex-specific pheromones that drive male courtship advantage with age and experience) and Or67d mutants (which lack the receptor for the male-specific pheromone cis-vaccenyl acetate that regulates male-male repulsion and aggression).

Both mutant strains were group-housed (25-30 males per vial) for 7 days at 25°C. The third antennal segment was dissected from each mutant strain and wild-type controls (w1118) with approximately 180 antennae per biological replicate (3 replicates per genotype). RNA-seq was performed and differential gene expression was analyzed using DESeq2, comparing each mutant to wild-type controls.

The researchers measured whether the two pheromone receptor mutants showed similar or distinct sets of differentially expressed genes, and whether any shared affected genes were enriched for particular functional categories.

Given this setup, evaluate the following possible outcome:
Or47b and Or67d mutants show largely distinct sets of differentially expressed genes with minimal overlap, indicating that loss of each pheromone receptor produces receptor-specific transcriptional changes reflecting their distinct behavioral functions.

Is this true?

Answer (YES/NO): NO